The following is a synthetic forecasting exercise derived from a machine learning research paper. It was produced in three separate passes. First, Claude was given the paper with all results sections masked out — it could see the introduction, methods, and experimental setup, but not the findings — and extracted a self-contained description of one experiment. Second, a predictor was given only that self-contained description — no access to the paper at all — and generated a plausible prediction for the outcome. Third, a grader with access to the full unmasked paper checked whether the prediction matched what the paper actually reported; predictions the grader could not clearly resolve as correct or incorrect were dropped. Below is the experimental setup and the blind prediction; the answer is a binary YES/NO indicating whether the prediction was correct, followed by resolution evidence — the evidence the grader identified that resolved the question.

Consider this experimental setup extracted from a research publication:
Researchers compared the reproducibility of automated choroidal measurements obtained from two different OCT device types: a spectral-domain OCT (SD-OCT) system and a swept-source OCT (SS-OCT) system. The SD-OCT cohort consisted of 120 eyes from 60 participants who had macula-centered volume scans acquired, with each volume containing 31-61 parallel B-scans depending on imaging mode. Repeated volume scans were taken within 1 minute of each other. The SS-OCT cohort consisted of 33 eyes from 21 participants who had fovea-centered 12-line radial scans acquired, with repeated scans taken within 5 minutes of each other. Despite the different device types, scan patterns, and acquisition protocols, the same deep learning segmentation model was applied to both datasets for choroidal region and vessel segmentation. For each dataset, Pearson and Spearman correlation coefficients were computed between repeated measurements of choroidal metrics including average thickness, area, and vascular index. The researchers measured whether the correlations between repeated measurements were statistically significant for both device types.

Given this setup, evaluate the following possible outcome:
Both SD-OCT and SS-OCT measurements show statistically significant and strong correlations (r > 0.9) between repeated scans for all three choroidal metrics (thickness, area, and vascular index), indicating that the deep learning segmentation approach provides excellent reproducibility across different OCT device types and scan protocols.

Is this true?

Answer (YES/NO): NO